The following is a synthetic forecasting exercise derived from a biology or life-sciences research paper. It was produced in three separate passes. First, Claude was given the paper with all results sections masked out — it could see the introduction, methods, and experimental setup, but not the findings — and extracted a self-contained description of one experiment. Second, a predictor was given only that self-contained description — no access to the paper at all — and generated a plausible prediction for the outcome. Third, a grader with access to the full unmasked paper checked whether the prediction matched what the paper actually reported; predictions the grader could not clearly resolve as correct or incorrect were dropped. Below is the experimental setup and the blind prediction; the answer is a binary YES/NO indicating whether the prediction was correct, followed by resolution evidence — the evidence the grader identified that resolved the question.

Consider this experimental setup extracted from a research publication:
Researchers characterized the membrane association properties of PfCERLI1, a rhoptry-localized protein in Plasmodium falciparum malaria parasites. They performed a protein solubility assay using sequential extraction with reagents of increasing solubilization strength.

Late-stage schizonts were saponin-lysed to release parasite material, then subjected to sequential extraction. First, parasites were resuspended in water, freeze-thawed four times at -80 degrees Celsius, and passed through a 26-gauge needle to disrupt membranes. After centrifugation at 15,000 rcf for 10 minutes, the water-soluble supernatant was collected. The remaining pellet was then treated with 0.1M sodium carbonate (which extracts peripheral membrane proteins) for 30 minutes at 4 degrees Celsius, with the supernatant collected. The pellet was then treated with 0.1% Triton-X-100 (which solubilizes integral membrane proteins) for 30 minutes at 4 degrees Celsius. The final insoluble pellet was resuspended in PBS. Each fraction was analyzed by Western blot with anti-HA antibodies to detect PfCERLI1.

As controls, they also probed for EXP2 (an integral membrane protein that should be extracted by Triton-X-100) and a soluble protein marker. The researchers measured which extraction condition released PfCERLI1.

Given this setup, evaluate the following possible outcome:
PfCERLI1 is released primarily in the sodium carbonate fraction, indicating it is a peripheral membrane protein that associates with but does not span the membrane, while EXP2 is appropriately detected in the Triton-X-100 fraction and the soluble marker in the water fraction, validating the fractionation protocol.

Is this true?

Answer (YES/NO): YES